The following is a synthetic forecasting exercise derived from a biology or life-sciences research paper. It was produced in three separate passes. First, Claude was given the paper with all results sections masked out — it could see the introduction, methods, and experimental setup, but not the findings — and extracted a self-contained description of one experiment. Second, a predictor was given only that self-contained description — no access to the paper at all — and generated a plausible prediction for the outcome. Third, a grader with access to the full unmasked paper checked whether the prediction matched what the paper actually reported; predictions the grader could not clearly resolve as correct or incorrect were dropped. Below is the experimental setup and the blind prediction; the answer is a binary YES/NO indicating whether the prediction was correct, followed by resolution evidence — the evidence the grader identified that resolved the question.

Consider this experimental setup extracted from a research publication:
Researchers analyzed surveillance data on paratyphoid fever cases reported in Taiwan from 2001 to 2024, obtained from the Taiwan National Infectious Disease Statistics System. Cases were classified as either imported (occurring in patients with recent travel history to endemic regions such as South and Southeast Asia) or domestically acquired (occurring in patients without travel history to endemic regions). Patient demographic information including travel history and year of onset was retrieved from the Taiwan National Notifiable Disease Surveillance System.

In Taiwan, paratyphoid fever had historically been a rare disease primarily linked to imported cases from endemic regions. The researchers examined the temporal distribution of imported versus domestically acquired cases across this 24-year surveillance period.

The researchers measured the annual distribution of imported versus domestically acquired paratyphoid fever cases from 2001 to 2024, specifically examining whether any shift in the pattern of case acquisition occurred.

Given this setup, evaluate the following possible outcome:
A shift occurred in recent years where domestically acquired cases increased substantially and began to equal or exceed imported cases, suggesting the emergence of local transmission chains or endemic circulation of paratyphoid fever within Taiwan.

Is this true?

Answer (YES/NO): NO